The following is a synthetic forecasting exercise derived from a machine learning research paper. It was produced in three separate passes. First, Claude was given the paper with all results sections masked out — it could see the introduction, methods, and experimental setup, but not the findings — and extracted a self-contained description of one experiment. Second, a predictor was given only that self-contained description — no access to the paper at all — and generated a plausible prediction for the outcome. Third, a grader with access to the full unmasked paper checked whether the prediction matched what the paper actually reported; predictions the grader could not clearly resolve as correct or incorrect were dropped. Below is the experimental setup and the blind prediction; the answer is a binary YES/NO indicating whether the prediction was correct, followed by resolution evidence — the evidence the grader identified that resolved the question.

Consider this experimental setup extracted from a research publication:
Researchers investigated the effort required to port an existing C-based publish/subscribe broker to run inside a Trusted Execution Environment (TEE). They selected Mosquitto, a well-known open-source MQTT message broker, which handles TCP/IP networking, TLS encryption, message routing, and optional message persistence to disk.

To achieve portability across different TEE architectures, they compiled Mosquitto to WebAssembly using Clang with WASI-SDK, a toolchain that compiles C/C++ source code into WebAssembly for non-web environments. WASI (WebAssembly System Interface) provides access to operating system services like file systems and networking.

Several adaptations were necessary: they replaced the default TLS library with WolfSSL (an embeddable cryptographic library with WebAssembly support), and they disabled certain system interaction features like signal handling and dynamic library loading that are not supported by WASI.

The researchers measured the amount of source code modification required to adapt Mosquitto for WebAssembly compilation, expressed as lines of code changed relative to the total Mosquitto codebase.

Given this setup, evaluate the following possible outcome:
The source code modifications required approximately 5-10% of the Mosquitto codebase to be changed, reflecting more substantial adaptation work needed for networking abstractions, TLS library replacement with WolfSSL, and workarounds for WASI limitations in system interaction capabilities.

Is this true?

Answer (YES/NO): NO